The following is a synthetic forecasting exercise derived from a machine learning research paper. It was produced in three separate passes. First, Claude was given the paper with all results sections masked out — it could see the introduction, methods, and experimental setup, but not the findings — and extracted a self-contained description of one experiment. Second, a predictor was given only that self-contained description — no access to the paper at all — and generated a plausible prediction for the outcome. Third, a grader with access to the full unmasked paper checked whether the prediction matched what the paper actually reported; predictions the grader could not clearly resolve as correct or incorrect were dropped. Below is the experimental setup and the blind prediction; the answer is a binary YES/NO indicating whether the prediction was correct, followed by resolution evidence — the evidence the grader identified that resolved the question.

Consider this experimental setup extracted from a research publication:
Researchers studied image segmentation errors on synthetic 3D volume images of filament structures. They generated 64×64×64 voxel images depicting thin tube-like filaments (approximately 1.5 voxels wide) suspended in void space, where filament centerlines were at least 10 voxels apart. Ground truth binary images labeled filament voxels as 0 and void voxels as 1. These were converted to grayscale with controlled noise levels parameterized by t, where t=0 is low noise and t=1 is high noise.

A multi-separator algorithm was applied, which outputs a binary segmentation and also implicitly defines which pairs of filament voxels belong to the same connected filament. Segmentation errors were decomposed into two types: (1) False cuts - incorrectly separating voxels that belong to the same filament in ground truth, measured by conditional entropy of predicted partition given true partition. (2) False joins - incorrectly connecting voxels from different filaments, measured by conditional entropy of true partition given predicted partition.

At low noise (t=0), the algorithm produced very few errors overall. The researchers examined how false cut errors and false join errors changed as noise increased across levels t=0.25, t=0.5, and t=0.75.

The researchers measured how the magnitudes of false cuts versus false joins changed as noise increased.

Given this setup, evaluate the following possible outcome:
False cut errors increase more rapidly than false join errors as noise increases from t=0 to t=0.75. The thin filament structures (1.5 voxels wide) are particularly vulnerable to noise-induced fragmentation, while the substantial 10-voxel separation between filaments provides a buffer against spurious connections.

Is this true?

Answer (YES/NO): YES